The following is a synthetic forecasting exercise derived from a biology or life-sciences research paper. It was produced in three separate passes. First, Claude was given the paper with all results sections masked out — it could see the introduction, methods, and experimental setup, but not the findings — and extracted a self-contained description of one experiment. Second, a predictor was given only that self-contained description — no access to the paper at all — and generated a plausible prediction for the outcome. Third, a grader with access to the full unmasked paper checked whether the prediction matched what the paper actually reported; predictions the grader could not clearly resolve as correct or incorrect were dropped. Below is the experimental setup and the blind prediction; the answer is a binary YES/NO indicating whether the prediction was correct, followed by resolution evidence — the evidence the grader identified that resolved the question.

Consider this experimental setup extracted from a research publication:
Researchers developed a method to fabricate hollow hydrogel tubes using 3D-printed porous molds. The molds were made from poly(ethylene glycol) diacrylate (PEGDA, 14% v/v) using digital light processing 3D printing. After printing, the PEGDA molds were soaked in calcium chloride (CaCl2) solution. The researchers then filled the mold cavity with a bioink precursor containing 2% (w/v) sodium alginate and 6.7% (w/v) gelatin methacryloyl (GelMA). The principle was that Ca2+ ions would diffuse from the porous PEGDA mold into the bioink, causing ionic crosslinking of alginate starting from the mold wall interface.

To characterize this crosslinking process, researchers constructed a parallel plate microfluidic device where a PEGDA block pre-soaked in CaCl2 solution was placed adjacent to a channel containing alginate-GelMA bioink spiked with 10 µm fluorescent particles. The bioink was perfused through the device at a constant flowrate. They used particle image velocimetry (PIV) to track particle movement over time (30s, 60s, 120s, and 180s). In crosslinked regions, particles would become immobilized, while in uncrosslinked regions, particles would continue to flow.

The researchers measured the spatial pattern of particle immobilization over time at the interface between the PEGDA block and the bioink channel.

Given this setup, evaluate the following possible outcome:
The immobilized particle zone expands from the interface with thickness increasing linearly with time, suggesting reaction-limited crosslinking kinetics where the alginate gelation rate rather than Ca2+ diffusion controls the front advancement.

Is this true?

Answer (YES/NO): NO